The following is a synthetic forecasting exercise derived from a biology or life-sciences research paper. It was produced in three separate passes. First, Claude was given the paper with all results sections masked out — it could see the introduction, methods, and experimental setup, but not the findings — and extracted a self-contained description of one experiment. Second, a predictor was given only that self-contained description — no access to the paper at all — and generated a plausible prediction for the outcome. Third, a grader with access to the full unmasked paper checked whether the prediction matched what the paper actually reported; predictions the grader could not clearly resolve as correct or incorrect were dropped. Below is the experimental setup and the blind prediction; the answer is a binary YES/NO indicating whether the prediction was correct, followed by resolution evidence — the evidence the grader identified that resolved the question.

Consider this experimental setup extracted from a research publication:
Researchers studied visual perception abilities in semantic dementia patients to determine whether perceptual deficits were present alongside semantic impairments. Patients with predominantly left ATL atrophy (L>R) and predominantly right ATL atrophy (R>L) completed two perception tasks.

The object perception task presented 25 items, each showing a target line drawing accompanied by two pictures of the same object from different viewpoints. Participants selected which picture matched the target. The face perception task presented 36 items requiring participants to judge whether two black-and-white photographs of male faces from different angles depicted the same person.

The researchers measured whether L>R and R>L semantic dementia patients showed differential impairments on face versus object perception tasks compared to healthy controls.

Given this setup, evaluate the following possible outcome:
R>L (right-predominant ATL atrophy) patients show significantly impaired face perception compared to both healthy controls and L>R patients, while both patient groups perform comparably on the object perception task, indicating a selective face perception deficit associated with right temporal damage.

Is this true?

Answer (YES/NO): NO